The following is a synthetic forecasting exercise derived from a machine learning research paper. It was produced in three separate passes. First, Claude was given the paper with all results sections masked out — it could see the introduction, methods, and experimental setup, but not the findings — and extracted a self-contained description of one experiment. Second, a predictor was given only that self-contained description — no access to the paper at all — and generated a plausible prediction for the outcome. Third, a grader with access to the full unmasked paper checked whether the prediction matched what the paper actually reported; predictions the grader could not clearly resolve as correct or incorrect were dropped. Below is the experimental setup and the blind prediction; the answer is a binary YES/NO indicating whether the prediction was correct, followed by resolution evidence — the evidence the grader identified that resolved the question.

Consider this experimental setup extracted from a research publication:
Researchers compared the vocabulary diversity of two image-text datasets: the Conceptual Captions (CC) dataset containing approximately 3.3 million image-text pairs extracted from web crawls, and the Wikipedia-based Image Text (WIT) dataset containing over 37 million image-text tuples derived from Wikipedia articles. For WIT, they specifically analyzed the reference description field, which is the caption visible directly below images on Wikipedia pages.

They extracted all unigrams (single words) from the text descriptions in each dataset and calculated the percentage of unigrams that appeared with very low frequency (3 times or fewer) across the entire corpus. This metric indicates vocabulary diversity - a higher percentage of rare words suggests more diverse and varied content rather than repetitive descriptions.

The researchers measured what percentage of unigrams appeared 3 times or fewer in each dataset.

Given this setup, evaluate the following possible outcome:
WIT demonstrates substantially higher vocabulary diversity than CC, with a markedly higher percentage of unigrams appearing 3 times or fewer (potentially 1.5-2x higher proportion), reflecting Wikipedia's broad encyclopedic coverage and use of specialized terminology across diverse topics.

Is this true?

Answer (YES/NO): YES